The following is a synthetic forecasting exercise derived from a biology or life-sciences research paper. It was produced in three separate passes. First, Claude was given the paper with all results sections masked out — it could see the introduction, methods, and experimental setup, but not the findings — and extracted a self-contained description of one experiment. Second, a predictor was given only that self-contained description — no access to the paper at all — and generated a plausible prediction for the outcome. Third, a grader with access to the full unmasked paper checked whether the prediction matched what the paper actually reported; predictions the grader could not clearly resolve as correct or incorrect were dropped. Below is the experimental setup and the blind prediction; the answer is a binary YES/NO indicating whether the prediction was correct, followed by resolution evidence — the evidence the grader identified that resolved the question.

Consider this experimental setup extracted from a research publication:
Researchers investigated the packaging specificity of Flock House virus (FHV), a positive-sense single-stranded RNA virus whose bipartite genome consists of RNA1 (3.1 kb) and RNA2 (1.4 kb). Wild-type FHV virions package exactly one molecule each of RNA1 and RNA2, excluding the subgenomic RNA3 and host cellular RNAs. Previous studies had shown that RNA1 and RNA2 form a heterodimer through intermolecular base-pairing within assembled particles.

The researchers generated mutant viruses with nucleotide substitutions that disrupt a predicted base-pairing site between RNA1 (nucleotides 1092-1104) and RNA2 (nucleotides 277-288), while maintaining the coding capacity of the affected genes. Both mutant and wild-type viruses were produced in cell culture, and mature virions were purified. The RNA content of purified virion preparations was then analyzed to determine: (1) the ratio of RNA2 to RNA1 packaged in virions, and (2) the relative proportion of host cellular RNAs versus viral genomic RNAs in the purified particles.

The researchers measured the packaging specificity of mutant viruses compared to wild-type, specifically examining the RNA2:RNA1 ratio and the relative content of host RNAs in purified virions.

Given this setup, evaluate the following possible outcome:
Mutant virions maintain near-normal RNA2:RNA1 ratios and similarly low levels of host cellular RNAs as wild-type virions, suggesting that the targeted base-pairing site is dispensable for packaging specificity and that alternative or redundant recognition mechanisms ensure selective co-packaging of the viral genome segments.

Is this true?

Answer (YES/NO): NO